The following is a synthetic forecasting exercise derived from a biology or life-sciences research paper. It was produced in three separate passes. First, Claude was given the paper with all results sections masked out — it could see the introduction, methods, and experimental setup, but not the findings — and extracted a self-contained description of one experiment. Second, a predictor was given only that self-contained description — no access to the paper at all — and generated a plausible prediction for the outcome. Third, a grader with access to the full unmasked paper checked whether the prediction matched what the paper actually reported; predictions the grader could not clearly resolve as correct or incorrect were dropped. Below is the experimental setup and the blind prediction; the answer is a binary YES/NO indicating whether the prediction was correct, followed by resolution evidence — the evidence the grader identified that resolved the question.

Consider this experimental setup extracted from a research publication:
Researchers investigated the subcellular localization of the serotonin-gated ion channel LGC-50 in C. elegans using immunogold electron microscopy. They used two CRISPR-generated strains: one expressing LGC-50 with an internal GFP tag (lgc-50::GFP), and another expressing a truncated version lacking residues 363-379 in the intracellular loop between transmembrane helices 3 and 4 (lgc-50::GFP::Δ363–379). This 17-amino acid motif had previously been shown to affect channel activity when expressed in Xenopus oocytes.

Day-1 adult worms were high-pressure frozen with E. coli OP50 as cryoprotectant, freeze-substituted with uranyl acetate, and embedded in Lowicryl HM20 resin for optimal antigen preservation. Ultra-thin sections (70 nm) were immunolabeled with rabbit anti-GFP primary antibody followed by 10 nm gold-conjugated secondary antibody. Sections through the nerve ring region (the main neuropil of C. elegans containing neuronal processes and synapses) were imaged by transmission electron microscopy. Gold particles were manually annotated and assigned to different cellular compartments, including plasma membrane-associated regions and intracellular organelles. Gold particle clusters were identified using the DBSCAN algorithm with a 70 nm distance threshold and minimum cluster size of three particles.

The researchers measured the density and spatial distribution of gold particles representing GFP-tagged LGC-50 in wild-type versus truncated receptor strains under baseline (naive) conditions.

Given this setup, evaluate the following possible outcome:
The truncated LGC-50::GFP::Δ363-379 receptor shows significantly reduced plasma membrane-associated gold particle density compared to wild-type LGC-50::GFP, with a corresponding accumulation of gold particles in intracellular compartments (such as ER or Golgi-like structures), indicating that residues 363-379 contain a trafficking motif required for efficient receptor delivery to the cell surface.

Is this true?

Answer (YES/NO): NO